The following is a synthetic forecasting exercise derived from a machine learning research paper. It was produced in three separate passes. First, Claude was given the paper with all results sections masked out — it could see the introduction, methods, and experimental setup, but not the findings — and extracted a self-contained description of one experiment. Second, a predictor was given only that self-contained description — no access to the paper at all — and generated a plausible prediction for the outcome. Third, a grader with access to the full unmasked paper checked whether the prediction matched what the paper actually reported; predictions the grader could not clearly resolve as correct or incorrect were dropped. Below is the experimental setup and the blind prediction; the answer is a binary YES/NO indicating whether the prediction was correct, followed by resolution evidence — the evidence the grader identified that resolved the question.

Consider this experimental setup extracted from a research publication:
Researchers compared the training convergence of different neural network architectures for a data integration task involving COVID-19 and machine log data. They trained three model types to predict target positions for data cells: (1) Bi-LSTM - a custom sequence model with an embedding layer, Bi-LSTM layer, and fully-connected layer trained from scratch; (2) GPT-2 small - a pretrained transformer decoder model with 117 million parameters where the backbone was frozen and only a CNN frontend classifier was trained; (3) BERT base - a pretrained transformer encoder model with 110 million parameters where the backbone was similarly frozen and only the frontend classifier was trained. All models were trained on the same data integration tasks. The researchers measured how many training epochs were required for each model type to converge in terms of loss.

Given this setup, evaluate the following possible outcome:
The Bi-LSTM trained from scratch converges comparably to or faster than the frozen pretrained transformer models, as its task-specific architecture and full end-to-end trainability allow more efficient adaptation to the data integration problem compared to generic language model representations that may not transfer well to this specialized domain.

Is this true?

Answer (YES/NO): NO